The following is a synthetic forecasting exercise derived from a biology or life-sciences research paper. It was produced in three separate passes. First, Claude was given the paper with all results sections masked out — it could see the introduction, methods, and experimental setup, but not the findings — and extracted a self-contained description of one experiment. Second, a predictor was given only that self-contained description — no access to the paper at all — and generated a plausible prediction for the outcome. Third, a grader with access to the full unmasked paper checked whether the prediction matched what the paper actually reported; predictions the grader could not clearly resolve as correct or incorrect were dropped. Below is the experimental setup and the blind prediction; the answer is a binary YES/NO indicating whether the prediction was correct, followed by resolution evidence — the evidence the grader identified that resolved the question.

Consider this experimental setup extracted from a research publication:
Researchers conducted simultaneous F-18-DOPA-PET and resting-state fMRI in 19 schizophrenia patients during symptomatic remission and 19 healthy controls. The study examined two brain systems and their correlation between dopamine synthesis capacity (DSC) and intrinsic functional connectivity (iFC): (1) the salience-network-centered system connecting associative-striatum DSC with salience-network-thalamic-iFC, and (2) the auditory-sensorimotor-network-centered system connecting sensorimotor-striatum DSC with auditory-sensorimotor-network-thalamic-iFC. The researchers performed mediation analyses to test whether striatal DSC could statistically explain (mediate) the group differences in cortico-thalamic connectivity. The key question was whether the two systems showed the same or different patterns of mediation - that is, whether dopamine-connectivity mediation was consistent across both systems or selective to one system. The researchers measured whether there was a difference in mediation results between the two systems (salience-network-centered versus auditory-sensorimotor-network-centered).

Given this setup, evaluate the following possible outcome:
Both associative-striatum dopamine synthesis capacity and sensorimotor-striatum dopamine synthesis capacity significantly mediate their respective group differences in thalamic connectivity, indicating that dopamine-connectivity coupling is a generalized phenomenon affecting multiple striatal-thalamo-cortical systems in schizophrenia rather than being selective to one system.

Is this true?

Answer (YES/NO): NO